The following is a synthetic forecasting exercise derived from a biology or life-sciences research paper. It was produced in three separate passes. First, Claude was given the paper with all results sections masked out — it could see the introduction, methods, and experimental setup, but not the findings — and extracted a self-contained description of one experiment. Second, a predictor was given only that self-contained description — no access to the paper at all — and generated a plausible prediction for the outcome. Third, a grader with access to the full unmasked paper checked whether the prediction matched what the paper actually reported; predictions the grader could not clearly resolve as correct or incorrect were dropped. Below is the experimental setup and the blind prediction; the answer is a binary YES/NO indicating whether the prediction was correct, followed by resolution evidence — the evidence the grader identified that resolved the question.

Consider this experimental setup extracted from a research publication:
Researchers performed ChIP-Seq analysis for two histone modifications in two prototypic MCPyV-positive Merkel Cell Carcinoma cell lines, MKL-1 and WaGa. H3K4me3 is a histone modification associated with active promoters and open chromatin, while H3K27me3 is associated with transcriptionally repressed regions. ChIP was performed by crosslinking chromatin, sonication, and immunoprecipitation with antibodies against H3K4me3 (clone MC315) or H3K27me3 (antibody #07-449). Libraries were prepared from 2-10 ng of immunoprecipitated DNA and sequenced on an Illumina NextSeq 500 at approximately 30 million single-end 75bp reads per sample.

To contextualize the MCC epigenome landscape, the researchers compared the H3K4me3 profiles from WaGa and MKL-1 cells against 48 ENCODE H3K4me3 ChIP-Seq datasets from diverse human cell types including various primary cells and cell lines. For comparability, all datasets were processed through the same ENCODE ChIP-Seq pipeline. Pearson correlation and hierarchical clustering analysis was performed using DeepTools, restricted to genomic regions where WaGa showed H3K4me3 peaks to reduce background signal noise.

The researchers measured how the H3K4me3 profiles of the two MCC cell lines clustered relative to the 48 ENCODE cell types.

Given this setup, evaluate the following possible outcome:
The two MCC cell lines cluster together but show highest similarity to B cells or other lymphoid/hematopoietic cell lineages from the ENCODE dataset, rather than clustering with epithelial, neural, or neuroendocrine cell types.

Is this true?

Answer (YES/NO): NO